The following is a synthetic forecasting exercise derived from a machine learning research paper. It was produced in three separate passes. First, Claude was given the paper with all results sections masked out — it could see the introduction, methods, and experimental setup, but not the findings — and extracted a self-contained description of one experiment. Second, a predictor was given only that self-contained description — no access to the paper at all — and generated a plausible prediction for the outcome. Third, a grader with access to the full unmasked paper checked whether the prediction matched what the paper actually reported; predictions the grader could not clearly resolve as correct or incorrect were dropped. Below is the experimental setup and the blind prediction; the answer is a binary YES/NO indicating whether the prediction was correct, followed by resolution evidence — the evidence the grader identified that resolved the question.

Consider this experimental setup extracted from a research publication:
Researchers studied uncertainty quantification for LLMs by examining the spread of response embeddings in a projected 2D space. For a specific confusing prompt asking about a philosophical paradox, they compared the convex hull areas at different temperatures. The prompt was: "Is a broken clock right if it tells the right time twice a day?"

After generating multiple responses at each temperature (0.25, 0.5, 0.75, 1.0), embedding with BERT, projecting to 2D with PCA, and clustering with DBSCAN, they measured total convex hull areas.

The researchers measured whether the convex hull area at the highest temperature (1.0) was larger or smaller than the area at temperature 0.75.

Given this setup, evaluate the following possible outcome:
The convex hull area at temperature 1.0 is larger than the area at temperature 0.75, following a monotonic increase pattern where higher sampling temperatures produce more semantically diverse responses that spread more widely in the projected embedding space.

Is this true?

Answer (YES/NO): NO